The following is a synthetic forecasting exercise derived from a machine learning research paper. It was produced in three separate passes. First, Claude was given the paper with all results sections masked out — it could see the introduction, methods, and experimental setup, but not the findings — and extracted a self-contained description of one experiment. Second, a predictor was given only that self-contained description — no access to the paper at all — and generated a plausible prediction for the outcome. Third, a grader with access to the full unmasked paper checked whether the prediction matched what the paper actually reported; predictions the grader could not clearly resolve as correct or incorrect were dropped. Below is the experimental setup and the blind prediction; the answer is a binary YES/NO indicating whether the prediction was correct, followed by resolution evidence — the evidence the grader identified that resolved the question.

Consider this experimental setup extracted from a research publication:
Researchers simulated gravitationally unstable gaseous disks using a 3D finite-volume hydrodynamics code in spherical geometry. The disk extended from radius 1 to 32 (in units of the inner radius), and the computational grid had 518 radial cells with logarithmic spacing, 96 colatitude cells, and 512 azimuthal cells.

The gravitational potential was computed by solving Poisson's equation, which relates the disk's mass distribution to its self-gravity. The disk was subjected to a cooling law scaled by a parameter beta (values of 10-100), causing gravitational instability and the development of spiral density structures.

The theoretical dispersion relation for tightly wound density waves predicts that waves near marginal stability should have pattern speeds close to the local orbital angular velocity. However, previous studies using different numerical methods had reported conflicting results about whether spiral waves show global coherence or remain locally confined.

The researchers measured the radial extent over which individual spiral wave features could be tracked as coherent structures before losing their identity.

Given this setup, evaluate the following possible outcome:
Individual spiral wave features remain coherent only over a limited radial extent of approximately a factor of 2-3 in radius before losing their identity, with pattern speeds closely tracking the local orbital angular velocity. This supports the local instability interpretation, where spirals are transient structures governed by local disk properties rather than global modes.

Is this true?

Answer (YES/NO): YES